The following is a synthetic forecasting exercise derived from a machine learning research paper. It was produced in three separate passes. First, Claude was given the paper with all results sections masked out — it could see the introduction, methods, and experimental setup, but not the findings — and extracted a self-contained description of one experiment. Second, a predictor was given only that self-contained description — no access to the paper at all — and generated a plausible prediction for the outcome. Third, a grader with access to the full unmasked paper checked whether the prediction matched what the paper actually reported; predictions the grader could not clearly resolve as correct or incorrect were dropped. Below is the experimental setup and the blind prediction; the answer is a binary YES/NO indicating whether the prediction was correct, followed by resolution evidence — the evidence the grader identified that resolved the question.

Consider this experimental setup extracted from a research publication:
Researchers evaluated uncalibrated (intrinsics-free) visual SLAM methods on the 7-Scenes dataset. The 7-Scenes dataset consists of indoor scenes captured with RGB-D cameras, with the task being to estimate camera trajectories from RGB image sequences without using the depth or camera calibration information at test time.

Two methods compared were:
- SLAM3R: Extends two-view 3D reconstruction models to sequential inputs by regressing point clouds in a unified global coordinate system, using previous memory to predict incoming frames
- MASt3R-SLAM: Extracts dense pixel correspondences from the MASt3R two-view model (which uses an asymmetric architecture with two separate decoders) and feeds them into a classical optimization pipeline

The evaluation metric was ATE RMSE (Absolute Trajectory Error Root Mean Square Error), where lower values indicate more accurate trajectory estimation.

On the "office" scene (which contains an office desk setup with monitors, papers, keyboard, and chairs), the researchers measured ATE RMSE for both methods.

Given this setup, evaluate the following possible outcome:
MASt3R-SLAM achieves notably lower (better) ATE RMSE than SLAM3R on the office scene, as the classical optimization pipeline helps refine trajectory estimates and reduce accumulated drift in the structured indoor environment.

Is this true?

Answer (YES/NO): NO